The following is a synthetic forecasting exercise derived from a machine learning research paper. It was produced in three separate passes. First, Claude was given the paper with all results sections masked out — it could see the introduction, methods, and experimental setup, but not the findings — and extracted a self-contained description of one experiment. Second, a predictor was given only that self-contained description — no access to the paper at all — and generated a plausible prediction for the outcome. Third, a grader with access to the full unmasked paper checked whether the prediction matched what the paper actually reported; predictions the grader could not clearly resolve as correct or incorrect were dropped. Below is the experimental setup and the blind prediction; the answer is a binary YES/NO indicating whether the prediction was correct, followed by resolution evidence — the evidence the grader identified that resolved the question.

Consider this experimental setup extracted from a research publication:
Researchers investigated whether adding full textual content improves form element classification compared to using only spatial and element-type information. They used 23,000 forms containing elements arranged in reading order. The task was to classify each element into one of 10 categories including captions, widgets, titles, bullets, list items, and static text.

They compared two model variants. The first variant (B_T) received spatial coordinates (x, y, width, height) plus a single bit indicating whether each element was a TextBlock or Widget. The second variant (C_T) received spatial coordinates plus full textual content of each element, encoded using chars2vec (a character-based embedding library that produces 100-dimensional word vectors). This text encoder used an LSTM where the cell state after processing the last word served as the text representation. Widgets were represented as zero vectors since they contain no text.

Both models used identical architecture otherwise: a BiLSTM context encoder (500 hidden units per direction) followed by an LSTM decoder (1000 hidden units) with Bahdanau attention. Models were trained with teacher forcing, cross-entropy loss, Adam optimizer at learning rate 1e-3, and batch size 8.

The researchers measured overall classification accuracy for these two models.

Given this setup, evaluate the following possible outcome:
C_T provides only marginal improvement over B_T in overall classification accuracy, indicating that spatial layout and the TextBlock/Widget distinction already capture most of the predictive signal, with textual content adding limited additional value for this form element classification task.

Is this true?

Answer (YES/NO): YES